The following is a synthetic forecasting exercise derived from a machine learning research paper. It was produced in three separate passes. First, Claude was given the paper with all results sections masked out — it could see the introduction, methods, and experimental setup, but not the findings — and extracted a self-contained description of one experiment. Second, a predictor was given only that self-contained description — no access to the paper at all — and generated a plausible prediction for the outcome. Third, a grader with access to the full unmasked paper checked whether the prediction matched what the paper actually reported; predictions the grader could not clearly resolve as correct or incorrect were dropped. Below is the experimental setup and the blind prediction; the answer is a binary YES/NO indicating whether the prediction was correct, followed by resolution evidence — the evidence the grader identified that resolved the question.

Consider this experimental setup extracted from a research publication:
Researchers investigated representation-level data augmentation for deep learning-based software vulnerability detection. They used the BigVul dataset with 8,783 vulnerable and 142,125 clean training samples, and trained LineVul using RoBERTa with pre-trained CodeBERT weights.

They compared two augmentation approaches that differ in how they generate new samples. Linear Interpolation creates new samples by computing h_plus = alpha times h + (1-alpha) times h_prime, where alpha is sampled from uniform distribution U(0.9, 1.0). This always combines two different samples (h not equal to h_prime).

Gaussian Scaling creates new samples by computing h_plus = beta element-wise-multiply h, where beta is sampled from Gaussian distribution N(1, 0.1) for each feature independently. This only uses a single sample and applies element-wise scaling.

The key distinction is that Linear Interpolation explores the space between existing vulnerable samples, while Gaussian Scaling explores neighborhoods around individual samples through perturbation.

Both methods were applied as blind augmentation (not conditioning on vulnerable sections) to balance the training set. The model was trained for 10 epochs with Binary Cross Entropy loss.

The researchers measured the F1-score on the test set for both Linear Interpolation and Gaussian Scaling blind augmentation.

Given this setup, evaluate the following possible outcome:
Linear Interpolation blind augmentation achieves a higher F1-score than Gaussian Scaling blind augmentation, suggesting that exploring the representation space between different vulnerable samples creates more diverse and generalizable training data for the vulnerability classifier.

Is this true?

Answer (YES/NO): YES